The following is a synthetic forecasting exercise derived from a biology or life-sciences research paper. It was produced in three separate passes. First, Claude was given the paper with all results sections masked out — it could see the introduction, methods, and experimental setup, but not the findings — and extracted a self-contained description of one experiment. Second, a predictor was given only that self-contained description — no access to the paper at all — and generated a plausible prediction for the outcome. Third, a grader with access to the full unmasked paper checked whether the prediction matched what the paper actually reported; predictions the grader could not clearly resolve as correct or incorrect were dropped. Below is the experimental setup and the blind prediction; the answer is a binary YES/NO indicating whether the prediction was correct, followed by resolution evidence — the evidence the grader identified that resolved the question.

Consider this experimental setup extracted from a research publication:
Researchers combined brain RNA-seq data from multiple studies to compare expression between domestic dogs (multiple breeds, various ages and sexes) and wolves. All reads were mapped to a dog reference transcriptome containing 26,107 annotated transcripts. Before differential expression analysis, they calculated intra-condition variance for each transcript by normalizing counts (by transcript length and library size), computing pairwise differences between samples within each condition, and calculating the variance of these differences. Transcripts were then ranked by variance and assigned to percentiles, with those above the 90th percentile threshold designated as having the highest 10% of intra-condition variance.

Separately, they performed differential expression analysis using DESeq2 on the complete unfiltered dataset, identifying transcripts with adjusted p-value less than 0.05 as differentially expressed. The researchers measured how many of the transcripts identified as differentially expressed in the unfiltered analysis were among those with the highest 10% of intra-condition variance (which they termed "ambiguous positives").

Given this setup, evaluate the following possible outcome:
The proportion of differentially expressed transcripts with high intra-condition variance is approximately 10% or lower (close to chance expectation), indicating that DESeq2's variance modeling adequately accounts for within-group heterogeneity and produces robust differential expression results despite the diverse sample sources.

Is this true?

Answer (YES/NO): NO